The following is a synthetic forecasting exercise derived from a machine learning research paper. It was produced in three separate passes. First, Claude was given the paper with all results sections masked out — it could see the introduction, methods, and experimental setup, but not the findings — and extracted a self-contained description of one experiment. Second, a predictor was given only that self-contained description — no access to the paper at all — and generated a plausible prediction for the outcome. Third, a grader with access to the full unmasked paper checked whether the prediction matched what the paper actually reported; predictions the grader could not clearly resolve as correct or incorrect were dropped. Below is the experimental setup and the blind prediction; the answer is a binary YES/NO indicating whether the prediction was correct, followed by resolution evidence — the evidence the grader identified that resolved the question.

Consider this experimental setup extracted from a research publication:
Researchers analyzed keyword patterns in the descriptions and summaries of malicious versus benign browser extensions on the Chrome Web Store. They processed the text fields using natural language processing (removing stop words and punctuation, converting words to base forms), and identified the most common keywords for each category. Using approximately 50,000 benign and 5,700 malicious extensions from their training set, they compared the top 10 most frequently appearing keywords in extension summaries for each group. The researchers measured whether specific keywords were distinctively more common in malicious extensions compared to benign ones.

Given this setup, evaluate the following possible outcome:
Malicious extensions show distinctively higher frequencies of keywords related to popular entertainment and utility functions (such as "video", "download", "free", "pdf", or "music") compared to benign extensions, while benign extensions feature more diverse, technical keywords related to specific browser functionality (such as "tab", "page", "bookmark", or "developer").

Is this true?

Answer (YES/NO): NO